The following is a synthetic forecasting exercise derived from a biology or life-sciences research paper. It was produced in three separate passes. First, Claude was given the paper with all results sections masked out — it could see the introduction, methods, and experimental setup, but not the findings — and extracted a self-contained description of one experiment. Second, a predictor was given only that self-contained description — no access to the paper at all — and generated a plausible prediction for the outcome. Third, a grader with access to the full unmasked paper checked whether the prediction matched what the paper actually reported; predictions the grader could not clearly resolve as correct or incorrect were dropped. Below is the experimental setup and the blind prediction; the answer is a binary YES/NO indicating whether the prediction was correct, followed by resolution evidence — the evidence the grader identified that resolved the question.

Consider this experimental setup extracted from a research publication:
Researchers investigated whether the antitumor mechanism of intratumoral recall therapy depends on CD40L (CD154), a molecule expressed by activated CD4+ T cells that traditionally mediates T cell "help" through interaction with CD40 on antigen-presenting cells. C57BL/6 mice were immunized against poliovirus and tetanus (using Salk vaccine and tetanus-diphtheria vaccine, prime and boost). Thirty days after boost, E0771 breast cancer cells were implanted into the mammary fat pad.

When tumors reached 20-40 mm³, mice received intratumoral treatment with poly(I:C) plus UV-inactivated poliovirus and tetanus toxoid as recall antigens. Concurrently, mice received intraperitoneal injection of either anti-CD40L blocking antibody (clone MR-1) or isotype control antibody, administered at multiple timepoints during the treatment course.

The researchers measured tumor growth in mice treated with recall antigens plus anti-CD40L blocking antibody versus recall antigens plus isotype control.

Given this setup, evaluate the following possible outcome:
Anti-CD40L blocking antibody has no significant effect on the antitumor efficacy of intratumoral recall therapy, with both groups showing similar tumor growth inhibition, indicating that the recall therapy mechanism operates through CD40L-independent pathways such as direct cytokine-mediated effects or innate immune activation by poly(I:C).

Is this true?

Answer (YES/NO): YES